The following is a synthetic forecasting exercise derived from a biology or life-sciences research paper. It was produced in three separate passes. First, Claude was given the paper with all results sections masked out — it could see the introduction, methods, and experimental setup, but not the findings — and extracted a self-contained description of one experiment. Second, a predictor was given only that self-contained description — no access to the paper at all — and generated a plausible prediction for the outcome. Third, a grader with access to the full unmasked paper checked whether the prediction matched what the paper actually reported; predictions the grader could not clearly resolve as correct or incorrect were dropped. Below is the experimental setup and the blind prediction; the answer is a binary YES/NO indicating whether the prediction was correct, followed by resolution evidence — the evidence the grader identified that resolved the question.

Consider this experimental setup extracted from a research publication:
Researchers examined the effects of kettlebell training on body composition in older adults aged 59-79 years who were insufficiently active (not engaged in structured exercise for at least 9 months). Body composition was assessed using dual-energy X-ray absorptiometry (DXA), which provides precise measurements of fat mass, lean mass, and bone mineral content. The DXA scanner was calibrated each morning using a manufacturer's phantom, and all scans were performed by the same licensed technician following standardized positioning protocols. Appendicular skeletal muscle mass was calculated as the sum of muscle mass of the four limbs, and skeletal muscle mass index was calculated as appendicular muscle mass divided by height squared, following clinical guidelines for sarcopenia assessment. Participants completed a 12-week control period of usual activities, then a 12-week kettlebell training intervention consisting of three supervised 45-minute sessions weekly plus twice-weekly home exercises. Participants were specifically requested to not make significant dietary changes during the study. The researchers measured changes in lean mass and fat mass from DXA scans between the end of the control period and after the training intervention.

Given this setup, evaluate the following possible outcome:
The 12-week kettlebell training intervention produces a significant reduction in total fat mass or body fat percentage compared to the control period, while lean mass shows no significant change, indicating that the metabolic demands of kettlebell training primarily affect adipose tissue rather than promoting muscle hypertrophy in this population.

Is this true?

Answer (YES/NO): NO